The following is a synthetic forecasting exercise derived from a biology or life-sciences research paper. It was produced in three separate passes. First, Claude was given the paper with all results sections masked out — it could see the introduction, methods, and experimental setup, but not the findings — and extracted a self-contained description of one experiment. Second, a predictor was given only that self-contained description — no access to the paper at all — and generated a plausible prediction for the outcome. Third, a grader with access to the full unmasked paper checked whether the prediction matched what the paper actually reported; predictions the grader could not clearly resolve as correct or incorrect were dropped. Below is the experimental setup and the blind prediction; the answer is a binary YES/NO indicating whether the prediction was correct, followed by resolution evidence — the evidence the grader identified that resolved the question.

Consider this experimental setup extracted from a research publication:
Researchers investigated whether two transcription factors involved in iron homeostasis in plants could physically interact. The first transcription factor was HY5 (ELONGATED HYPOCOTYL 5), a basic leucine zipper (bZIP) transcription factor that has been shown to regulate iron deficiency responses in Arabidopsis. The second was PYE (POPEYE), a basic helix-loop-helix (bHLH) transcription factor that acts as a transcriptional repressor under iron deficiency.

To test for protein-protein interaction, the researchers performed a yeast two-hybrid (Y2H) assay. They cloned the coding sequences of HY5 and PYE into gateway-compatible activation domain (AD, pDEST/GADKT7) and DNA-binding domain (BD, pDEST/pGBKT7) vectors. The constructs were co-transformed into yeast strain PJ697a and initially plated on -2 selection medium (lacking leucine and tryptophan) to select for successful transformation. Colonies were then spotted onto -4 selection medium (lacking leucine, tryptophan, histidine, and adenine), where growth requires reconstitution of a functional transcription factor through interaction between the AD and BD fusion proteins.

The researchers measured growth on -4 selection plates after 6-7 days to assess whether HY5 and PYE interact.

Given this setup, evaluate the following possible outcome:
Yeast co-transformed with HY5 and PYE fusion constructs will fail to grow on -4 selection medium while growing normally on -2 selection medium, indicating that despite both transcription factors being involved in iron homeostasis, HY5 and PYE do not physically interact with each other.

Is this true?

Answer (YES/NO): NO